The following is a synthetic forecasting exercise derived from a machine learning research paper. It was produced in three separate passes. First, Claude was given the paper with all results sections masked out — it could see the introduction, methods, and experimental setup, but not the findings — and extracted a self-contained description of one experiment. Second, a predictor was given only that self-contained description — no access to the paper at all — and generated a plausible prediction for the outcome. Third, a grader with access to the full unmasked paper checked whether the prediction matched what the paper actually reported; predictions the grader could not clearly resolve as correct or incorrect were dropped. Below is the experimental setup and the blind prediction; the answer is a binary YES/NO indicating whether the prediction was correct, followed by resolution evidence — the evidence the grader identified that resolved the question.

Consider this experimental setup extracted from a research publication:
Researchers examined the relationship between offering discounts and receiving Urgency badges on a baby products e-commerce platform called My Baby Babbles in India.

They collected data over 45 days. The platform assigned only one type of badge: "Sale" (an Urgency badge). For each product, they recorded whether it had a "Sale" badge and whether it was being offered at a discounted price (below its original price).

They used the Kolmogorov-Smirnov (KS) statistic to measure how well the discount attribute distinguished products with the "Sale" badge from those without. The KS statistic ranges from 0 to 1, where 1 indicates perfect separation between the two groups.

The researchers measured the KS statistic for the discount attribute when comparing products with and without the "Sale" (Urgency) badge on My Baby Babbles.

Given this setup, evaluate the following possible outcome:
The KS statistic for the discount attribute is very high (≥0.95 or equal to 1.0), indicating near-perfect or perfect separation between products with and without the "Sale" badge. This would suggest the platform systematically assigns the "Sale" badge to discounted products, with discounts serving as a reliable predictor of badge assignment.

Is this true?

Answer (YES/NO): YES